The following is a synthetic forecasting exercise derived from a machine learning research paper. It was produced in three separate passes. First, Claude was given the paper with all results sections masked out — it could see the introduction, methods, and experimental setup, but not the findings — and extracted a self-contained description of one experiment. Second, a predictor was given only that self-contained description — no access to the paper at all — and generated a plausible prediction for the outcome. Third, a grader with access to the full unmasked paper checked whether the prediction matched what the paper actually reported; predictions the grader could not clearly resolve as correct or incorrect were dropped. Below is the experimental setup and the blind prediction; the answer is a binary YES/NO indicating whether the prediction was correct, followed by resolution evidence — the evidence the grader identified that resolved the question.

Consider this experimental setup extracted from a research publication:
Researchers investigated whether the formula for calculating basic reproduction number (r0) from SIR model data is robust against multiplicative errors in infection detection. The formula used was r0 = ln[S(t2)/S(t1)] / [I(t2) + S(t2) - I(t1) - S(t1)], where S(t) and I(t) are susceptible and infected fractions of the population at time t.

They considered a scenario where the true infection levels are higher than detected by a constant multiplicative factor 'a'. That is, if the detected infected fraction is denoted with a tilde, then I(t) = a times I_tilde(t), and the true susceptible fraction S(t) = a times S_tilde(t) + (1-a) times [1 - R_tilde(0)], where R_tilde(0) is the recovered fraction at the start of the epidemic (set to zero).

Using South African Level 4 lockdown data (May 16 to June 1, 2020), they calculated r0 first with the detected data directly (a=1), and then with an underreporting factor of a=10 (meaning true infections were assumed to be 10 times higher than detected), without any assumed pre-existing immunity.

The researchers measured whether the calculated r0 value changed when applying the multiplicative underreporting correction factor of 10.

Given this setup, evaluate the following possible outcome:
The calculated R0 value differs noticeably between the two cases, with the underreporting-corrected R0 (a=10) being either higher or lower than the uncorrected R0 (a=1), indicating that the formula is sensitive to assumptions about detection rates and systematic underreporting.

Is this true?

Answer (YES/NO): NO